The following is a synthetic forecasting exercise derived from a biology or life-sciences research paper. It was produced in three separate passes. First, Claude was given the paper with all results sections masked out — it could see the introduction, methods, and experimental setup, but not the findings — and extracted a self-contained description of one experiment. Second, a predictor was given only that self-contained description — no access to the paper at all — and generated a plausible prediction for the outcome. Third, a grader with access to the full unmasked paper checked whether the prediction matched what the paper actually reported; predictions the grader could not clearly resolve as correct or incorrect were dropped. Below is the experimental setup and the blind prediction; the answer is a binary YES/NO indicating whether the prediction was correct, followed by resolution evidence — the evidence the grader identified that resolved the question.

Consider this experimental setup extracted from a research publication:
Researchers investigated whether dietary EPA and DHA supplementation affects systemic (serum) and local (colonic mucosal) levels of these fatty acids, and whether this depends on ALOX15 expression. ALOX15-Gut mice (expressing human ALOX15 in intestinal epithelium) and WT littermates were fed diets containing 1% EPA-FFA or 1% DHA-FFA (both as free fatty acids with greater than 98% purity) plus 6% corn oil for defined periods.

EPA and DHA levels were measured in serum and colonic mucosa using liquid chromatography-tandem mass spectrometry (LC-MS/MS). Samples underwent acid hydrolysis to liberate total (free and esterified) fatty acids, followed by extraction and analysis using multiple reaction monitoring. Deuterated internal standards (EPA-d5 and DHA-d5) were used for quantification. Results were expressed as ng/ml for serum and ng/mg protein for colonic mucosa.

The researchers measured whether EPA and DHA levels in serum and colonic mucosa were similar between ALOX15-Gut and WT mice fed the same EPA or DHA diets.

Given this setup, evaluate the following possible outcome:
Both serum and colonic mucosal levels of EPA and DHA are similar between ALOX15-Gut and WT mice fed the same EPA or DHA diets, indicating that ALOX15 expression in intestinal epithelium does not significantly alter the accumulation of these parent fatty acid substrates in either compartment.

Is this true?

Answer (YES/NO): YES